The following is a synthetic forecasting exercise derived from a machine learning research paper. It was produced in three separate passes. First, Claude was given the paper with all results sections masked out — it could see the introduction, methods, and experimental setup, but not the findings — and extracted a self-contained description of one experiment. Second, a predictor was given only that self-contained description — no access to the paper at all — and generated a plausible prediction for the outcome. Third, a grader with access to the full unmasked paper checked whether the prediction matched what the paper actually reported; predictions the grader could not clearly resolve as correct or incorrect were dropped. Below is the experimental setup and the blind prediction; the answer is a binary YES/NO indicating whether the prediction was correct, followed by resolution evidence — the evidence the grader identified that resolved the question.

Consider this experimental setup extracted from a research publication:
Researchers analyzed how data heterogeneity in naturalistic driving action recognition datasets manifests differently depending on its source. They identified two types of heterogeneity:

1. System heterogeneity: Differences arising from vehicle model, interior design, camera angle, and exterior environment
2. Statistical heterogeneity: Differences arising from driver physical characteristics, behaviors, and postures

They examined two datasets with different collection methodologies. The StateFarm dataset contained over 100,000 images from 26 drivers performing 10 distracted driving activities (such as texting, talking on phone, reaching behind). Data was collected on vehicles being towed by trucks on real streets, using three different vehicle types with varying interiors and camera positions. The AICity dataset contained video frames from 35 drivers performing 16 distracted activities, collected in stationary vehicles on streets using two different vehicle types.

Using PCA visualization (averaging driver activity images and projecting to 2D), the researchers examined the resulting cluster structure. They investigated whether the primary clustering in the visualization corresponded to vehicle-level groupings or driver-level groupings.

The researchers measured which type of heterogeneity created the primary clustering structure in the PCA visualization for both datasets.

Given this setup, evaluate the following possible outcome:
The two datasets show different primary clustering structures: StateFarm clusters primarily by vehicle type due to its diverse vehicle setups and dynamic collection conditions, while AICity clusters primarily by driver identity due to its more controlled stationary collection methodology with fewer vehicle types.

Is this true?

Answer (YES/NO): NO